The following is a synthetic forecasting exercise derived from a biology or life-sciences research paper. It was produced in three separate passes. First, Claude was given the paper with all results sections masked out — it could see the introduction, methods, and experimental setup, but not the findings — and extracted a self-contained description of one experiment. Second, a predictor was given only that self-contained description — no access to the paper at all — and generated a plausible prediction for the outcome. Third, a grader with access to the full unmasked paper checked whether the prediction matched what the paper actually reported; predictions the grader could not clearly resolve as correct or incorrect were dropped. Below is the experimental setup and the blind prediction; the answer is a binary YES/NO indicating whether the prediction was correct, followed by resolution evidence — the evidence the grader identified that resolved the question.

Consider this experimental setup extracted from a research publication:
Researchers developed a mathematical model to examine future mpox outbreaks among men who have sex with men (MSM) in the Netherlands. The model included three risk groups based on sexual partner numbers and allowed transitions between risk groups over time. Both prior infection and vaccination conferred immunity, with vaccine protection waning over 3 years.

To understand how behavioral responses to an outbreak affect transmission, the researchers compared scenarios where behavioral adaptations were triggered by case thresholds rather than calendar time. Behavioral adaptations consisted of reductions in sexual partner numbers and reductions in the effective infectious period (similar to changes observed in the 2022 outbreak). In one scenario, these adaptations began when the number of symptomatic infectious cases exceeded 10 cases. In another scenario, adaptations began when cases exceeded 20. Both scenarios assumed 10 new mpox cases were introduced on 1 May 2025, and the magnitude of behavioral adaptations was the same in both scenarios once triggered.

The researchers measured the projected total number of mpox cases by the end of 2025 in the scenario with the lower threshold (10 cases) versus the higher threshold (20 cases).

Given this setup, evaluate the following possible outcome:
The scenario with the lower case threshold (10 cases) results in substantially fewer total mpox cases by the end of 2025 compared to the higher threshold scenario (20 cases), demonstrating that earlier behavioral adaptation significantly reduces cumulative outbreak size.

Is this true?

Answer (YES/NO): YES